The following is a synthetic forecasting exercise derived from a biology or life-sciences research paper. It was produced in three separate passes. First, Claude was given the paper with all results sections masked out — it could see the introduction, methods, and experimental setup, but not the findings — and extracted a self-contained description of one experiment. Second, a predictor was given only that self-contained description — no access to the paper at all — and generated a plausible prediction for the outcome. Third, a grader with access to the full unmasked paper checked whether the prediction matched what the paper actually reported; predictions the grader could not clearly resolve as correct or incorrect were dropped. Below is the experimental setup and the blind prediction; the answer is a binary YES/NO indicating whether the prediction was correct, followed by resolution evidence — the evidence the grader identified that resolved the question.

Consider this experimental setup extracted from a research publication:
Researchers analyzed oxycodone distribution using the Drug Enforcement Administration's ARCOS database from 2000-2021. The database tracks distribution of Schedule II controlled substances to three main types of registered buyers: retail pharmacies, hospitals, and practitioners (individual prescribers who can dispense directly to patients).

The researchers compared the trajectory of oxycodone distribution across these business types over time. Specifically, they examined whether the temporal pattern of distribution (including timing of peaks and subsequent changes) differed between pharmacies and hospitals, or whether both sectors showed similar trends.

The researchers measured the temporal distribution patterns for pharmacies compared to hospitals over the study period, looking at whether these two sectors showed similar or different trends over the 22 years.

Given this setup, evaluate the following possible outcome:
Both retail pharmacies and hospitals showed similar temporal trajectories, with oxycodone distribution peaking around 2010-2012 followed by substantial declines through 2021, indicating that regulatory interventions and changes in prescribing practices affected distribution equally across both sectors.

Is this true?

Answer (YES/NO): NO